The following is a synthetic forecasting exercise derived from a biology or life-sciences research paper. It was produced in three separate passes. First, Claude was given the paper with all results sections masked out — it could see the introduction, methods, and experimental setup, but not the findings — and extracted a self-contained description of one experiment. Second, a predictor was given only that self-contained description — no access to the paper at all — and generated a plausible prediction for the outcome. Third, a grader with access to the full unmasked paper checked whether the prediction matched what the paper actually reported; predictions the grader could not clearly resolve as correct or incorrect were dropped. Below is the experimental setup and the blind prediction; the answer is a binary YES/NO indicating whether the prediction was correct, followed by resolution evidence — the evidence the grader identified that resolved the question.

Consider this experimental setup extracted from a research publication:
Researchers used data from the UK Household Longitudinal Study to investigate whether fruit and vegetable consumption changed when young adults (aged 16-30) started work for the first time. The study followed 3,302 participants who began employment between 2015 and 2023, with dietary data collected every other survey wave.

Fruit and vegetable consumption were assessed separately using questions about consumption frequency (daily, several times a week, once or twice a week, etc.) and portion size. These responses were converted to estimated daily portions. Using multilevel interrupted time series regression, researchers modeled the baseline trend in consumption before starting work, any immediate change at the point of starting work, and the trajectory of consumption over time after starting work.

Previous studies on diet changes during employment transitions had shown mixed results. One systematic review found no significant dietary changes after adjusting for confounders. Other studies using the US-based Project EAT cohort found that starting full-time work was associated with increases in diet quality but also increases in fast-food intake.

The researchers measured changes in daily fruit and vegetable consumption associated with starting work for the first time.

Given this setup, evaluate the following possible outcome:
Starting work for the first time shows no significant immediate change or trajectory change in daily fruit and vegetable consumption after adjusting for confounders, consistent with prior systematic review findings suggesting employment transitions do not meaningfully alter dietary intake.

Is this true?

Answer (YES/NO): YES